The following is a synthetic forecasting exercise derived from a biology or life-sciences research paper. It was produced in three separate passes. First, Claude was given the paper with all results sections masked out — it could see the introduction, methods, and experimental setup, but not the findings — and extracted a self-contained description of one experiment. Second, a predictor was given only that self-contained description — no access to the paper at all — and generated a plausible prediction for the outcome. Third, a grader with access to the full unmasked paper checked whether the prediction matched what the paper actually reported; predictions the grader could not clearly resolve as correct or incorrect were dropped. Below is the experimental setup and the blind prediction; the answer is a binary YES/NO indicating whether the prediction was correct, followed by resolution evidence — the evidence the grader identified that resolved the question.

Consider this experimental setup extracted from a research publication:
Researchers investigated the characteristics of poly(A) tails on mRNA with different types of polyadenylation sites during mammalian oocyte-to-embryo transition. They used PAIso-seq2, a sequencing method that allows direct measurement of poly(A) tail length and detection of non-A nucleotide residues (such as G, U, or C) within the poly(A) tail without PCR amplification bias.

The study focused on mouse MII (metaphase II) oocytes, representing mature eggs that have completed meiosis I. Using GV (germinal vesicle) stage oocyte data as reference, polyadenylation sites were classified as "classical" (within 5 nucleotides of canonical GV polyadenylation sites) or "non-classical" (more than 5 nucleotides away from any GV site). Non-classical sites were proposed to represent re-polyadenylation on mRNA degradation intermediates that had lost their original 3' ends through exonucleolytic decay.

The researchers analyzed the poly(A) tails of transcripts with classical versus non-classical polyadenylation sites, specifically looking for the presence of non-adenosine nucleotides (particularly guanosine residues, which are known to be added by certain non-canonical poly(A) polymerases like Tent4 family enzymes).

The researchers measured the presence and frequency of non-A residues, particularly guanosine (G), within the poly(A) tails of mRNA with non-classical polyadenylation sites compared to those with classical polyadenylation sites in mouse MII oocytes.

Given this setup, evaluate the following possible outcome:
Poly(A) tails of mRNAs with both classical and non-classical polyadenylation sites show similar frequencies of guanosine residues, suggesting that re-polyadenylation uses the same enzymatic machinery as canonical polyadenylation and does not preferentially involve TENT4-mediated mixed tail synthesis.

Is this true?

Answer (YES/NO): NO